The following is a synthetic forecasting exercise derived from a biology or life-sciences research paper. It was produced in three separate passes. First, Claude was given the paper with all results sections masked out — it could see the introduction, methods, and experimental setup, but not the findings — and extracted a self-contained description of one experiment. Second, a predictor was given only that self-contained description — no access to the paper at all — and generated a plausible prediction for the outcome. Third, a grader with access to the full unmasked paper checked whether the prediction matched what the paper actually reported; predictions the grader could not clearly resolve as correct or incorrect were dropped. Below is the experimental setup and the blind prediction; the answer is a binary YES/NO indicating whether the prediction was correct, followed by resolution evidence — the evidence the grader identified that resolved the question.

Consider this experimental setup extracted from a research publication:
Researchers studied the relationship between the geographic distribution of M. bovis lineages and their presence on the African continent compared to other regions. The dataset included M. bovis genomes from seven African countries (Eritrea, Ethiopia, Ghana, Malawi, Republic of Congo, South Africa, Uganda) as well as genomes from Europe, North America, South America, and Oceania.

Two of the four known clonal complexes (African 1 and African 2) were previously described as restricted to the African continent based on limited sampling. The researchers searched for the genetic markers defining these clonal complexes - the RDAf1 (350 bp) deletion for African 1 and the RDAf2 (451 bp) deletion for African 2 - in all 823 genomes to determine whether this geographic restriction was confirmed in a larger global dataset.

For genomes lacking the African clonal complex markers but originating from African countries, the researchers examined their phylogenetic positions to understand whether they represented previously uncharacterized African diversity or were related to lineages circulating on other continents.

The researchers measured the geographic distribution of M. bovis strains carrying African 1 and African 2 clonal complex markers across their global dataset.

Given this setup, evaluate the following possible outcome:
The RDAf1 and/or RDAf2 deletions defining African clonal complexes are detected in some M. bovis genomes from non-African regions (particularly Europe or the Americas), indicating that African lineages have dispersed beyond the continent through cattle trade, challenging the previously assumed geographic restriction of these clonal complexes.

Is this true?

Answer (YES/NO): NO